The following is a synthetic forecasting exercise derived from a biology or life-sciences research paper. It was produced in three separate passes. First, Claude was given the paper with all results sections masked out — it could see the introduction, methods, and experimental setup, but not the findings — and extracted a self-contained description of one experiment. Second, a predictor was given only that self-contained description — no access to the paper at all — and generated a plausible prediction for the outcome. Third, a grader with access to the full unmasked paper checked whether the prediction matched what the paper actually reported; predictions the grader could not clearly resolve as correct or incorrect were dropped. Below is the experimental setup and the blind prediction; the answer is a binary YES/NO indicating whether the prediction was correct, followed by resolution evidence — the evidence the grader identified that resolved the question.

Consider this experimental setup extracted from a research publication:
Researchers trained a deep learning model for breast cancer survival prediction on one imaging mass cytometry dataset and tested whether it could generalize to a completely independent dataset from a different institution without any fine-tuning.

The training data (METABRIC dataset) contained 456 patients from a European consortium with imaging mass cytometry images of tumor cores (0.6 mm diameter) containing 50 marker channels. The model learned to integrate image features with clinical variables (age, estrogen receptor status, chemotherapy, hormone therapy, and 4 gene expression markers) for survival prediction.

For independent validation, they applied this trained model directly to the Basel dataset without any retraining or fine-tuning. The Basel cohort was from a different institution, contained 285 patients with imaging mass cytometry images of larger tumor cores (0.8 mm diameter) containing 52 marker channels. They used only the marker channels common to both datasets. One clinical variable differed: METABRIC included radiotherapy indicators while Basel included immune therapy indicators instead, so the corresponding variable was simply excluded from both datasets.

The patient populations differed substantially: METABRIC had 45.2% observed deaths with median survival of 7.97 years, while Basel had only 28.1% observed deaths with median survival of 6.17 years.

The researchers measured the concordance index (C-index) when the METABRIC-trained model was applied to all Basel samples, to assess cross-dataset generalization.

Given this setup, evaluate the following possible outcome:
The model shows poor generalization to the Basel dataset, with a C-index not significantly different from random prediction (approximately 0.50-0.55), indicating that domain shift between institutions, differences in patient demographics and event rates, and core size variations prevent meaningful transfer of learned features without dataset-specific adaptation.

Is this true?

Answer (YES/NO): NO